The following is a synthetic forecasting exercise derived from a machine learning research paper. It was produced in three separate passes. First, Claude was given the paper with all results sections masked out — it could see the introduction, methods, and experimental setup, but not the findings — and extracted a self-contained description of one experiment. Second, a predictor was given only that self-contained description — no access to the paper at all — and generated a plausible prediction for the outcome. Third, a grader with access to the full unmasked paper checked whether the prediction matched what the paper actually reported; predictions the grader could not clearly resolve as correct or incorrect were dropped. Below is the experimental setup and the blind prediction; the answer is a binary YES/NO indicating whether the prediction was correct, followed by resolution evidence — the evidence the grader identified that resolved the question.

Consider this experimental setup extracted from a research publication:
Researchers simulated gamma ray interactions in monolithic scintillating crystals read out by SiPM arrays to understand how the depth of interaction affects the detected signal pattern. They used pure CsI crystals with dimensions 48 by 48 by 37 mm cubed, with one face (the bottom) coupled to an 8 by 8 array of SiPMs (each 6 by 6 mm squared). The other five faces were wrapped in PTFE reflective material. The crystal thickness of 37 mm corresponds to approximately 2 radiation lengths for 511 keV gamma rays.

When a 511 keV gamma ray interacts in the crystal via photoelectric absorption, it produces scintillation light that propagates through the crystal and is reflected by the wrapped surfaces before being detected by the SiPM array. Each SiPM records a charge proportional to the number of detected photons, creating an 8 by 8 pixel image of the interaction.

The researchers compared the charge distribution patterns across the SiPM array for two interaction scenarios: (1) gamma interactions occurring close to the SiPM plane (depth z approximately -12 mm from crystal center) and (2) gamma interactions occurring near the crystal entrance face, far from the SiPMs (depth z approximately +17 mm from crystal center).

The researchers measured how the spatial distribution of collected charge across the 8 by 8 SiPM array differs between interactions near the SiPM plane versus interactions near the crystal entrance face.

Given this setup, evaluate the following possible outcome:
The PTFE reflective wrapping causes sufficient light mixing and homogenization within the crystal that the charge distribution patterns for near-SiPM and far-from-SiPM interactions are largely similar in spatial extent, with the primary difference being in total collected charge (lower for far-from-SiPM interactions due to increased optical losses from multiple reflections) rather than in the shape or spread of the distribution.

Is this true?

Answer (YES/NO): NO